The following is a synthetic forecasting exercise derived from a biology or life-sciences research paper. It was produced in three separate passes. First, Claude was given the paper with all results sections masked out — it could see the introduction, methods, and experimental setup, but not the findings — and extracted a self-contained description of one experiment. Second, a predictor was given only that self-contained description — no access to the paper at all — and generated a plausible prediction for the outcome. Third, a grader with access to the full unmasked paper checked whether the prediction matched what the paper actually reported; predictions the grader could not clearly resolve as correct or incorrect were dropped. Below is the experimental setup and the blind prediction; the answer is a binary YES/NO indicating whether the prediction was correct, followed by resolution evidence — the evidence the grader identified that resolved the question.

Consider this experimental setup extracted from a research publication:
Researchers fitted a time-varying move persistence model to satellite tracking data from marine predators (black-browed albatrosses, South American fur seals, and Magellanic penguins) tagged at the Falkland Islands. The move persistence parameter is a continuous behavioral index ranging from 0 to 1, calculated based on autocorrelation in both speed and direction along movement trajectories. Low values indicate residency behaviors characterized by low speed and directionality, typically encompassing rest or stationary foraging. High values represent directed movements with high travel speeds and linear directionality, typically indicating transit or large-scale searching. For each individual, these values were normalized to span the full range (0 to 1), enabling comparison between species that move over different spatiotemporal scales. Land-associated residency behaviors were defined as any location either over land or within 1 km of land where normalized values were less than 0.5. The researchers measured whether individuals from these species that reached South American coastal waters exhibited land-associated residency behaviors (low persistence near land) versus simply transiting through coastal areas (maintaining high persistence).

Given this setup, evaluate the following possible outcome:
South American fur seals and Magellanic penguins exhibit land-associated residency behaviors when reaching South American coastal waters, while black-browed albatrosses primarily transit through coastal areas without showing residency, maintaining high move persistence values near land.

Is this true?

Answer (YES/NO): NO